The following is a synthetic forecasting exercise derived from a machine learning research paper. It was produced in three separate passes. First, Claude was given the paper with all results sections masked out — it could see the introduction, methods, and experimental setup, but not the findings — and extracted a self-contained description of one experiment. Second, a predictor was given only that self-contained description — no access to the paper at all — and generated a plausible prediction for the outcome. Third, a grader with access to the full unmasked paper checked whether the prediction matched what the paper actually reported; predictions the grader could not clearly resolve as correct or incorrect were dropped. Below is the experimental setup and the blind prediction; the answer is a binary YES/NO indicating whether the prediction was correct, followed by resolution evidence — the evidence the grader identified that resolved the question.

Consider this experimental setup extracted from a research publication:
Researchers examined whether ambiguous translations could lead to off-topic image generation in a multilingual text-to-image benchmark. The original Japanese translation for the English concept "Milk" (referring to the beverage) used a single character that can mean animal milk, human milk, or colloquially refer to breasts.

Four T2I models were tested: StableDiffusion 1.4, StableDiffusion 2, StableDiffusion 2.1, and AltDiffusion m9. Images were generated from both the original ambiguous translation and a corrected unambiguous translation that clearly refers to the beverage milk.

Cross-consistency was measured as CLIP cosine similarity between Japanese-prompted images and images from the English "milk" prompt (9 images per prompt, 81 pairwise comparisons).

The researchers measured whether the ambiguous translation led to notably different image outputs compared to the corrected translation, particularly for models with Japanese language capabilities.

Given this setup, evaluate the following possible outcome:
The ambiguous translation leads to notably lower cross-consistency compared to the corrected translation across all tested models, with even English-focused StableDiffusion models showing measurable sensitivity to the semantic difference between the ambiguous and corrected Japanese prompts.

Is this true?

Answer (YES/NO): NO